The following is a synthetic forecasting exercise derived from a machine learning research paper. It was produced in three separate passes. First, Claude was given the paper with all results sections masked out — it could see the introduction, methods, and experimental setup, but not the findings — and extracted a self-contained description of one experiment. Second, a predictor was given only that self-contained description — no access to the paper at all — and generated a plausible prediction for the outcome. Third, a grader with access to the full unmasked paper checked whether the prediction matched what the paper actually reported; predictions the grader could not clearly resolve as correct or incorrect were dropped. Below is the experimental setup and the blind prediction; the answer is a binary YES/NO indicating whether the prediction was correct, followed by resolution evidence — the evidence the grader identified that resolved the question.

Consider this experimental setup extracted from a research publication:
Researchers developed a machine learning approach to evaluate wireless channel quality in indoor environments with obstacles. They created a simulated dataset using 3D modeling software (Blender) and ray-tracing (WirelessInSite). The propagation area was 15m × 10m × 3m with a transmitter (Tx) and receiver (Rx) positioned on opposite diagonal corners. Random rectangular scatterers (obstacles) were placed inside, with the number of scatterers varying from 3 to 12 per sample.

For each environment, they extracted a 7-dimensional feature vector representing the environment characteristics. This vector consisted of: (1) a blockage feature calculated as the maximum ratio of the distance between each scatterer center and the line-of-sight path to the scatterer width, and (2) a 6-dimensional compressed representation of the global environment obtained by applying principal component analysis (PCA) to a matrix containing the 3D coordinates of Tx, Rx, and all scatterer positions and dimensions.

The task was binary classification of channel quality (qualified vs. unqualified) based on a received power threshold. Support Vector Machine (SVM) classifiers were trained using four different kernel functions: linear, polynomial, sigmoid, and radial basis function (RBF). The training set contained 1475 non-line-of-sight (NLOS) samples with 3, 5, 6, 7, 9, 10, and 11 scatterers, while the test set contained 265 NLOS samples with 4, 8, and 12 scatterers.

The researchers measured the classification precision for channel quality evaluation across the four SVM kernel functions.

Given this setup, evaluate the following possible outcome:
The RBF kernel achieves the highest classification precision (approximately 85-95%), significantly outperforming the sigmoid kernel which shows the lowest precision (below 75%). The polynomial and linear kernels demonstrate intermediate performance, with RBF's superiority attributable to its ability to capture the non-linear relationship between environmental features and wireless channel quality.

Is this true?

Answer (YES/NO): NO